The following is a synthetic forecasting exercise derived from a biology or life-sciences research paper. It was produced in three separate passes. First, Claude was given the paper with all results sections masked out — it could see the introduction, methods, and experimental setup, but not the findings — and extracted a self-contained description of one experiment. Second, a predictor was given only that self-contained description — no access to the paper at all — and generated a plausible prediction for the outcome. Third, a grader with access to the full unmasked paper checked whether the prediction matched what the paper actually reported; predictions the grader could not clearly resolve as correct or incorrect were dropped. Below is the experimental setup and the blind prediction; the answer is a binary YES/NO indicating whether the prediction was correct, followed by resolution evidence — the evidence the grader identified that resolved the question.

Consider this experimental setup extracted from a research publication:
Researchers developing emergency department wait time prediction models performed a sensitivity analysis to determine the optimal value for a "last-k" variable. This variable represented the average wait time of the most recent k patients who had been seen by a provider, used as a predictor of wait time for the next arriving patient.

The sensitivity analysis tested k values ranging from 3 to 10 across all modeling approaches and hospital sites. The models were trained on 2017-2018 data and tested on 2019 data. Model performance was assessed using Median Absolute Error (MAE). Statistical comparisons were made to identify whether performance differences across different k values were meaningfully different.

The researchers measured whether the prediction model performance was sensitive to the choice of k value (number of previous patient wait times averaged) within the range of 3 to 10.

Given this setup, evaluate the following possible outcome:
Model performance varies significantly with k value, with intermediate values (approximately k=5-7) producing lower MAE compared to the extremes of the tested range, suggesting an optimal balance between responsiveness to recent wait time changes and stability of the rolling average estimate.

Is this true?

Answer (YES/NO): NO